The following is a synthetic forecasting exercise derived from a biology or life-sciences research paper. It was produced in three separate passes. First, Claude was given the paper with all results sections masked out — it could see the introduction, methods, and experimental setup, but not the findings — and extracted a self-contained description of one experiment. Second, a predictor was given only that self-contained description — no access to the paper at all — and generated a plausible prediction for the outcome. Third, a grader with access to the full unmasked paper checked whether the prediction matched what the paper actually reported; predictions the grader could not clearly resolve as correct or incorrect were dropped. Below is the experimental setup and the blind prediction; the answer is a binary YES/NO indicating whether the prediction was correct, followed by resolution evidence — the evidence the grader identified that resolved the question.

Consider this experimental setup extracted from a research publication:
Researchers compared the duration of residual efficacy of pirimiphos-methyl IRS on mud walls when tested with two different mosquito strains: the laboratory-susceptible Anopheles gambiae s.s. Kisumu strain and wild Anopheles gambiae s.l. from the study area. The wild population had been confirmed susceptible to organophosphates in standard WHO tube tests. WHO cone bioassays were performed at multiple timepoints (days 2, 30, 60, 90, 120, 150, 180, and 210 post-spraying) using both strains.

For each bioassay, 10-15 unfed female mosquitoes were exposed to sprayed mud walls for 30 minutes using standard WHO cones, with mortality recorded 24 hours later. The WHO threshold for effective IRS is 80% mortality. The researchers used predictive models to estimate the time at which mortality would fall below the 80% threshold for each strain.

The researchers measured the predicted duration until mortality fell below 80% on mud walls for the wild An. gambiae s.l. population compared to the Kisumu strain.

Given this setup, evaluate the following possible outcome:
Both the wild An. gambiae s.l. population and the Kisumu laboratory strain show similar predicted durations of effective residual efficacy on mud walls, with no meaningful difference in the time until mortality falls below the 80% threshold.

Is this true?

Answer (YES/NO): NO